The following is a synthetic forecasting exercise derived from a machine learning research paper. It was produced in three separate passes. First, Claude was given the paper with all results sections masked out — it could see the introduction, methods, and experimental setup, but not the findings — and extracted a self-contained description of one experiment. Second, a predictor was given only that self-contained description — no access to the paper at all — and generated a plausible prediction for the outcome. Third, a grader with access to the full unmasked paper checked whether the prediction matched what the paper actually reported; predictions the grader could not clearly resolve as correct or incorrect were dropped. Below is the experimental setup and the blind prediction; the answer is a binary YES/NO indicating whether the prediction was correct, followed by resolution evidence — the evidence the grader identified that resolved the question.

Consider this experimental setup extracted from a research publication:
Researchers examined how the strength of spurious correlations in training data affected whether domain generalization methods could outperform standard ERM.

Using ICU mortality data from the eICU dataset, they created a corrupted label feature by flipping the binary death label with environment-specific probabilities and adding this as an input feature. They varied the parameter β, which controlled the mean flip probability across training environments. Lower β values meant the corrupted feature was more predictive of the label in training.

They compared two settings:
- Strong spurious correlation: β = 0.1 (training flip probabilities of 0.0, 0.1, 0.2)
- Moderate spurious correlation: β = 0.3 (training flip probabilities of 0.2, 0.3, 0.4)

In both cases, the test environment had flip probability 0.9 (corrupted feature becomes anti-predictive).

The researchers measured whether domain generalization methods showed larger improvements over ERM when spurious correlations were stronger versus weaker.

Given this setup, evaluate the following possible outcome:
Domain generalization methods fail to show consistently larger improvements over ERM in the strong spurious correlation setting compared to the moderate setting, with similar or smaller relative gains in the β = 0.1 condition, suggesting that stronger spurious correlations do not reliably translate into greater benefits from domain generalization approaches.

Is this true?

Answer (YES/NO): NO